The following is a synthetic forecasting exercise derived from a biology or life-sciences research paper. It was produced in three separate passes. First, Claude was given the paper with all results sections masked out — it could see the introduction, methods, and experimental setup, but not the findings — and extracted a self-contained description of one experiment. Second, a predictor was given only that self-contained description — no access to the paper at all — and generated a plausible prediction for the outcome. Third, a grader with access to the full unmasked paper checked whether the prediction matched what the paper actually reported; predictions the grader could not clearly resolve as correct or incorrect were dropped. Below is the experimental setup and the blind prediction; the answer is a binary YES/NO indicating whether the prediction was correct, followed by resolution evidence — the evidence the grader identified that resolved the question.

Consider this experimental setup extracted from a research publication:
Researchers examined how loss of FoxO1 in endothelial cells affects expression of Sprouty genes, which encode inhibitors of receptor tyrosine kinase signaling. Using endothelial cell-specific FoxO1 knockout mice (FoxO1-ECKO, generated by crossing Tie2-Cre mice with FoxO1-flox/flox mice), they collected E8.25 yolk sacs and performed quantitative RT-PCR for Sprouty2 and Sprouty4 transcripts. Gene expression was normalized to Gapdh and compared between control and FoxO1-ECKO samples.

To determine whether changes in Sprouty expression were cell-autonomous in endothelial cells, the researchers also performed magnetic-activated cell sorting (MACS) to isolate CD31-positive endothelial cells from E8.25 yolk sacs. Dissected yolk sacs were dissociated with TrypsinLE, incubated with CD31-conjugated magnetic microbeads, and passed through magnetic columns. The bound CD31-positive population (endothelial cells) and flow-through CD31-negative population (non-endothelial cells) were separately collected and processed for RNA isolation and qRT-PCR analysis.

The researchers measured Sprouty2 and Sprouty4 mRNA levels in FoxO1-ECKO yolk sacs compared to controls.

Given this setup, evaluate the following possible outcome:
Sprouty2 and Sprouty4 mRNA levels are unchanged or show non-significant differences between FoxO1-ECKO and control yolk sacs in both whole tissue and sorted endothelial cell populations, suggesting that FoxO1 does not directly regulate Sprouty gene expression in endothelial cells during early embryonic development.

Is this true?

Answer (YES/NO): NO